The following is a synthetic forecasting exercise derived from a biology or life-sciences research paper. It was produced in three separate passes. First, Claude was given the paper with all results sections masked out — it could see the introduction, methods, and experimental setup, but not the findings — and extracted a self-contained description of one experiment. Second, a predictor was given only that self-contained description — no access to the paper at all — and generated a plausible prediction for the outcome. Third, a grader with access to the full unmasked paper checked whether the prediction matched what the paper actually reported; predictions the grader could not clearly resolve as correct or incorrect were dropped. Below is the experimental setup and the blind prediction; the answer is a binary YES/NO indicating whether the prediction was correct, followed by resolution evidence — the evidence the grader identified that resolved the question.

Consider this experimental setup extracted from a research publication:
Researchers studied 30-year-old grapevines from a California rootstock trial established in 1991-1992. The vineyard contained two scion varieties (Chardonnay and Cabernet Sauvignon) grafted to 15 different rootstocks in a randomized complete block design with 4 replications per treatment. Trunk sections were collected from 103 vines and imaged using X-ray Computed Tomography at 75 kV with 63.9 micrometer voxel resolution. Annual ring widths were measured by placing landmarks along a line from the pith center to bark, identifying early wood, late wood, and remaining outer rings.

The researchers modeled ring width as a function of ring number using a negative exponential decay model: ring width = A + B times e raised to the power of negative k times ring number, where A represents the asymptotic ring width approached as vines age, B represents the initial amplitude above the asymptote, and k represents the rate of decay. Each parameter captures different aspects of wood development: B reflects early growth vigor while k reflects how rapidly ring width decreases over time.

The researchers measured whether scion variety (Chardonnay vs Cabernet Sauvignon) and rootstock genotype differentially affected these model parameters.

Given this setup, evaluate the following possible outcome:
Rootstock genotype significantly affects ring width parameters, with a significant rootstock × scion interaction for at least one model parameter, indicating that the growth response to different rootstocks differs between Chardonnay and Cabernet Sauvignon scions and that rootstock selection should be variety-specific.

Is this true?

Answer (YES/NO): NO